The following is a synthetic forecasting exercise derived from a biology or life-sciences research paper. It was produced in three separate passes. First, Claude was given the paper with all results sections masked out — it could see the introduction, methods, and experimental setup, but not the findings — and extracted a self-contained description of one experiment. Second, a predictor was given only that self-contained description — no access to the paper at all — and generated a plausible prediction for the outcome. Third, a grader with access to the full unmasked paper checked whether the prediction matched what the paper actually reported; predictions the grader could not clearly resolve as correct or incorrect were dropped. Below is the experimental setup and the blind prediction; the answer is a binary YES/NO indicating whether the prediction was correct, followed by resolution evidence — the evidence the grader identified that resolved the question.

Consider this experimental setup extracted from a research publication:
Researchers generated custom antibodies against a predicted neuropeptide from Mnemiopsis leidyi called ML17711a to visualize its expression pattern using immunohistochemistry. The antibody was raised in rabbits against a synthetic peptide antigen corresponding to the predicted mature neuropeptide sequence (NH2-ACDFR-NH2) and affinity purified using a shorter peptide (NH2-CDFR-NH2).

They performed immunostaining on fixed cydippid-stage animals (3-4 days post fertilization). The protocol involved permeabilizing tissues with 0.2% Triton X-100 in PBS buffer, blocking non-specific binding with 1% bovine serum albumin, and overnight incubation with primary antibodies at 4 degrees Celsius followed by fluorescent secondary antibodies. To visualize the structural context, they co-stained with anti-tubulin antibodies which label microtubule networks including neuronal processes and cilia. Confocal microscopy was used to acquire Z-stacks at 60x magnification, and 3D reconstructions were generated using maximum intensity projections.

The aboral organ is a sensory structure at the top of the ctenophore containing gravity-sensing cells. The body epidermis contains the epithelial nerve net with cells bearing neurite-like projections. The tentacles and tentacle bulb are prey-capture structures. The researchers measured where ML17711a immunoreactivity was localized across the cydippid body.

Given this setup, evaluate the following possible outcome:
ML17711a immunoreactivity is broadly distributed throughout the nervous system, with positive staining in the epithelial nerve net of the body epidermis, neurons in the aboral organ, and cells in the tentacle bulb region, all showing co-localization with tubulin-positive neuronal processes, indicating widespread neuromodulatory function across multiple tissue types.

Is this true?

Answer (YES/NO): NO